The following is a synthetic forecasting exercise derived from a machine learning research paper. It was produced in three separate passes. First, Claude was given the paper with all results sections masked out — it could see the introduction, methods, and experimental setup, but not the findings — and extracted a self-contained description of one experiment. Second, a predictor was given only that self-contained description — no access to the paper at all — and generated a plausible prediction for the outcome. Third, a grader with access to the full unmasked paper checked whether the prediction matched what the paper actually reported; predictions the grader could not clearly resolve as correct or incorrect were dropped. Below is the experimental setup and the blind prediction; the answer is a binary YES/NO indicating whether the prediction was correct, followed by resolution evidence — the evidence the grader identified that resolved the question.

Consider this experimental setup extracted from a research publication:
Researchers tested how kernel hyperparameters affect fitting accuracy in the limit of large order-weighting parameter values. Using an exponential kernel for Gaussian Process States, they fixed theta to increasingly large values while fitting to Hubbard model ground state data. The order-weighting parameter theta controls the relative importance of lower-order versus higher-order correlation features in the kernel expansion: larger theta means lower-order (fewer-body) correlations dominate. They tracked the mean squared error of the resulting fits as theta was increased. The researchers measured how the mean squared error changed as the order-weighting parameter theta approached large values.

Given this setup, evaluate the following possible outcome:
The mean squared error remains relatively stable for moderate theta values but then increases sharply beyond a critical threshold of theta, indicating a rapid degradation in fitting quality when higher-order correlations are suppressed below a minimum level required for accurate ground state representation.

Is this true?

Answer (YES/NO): NO